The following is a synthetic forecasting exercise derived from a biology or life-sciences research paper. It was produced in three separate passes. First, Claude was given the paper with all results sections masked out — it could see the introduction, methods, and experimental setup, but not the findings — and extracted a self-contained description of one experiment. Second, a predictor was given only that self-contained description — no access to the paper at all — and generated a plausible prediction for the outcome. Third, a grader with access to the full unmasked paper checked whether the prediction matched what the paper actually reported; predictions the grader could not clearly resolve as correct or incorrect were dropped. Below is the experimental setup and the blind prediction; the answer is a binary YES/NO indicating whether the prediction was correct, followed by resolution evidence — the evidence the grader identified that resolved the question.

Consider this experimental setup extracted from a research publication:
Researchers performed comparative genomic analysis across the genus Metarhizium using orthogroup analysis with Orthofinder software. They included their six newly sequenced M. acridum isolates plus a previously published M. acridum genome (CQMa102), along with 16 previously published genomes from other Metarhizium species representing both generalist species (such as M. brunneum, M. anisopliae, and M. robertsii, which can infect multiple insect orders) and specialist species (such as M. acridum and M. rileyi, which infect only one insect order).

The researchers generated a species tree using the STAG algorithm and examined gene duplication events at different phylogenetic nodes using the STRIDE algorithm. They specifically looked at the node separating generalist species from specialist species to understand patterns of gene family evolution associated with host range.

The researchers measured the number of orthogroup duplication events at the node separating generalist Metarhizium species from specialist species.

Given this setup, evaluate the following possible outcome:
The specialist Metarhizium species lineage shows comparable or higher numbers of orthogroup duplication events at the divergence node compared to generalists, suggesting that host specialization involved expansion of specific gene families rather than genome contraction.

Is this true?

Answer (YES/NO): NO